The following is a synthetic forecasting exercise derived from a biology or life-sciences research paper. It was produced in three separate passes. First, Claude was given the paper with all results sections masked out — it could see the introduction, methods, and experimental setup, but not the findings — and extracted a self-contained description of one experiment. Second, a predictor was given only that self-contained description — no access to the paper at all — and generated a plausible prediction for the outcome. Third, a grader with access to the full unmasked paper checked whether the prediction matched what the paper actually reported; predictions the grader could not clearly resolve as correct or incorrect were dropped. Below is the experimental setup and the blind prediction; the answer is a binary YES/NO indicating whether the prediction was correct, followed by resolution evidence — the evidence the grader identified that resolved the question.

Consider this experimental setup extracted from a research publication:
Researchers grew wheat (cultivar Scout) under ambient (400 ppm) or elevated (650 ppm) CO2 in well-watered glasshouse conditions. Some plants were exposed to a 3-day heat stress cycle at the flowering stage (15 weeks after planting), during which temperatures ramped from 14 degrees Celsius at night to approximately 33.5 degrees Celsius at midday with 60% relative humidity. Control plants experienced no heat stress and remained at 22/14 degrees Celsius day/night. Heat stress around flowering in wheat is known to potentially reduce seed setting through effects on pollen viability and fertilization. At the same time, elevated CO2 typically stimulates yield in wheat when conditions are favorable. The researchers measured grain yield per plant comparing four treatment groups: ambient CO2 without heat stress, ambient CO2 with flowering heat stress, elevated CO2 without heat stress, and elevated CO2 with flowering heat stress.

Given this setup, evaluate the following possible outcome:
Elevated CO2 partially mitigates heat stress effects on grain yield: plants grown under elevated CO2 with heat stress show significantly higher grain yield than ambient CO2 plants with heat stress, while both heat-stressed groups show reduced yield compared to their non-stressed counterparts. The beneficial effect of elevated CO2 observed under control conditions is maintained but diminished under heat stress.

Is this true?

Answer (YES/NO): NO